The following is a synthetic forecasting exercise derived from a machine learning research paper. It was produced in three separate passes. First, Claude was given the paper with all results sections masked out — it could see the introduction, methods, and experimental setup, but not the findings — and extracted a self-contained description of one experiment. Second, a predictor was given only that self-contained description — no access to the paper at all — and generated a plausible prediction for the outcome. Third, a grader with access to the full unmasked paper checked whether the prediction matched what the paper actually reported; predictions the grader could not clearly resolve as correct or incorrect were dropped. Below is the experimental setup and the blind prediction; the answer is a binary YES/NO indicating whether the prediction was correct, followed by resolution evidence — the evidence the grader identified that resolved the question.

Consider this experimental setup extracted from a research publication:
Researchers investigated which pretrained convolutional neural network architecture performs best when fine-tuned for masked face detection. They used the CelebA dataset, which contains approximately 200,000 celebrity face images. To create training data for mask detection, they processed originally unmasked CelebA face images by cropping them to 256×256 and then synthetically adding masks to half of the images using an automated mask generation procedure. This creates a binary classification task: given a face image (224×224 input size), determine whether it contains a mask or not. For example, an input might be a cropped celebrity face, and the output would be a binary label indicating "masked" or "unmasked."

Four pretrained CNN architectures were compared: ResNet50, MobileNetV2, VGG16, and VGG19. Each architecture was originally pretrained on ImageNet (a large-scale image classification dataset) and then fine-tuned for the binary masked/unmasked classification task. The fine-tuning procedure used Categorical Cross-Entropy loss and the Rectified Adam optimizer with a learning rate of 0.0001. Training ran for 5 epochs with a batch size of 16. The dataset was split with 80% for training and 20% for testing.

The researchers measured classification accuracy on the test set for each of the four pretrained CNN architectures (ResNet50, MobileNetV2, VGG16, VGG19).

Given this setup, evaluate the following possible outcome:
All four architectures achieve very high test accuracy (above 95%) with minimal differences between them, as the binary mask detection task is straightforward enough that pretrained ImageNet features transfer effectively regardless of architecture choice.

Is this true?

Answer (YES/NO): YES